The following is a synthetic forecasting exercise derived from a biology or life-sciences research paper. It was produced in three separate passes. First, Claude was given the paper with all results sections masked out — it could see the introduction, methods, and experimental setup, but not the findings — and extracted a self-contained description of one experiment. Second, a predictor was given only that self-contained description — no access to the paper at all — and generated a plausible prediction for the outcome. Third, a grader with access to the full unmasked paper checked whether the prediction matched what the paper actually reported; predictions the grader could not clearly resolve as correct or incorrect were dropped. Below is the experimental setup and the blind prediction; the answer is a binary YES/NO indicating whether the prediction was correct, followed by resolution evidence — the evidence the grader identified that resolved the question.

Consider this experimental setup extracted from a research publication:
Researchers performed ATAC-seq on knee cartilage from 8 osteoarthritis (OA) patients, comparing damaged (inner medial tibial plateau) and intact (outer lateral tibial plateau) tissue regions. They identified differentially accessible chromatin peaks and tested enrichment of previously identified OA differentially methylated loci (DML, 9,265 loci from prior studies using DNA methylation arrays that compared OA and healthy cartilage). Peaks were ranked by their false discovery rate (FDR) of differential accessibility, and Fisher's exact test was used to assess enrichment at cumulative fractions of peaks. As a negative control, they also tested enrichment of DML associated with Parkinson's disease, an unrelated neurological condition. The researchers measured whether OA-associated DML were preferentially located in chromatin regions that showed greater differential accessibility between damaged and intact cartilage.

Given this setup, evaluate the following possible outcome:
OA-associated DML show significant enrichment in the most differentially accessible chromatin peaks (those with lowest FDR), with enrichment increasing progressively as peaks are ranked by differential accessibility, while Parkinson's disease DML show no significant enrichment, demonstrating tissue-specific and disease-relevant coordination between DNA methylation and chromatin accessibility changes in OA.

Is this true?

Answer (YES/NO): YES